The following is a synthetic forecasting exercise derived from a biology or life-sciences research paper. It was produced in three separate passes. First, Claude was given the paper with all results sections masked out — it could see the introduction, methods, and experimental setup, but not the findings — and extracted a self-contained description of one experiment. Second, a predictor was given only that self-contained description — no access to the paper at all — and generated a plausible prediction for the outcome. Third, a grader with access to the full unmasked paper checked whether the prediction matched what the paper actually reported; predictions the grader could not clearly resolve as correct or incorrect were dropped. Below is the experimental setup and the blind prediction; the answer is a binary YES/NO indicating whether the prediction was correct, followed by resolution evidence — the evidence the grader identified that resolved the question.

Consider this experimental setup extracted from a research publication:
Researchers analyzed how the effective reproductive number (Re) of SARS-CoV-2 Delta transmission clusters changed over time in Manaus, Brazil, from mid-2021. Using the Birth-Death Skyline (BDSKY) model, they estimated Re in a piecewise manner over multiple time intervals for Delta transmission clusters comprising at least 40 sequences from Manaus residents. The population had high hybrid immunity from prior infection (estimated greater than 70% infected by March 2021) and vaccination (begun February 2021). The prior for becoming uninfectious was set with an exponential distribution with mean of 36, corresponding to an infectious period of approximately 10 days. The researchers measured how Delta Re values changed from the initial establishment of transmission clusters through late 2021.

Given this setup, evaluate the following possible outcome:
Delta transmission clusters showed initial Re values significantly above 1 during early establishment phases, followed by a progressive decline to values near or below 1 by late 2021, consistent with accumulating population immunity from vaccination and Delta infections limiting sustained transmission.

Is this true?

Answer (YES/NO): YES